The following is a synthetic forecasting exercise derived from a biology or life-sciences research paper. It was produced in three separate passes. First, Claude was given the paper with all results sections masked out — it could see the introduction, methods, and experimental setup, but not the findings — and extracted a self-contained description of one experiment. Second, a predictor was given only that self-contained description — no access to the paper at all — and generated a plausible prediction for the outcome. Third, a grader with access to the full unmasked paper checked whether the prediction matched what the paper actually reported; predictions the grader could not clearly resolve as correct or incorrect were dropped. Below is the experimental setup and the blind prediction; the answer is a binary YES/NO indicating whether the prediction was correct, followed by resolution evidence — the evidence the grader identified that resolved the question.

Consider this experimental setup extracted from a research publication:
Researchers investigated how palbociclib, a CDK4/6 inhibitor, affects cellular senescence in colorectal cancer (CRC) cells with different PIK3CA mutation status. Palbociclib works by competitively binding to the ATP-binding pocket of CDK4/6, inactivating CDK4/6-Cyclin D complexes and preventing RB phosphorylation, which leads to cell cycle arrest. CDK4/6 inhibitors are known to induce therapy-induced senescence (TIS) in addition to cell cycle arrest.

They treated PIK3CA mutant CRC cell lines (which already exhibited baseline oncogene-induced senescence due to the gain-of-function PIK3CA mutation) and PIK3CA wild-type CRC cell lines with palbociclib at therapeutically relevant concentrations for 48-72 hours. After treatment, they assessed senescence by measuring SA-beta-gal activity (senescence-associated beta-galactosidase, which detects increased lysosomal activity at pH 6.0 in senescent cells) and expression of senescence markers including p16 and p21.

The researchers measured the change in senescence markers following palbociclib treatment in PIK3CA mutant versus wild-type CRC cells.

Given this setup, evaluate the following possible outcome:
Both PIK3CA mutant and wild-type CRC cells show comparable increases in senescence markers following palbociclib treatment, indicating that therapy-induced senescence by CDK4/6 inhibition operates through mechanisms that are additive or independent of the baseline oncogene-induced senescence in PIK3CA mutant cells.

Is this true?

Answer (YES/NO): NO